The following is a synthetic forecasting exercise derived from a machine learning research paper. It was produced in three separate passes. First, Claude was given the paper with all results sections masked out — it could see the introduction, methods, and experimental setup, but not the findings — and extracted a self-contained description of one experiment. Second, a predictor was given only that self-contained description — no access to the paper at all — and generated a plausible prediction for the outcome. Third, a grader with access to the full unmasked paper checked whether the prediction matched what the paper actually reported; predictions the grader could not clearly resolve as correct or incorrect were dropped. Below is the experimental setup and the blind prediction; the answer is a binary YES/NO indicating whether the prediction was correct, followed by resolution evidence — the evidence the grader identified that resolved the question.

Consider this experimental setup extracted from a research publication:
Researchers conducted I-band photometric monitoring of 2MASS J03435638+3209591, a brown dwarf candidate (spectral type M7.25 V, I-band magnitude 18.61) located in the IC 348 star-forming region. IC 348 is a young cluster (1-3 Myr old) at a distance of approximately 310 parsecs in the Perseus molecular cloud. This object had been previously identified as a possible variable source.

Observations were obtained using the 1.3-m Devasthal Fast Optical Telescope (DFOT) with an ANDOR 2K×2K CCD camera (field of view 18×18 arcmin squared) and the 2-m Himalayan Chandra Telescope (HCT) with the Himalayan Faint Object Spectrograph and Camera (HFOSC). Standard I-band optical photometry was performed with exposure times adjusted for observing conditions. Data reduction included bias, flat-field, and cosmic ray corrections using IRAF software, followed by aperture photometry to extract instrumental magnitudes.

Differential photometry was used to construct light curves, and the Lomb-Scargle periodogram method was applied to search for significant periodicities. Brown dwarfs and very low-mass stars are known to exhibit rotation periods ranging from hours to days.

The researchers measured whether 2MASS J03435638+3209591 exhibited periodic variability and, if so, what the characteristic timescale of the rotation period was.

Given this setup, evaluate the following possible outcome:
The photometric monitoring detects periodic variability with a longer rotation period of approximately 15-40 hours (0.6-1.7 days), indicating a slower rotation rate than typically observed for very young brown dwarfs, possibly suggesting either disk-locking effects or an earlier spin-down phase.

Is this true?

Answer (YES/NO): NO